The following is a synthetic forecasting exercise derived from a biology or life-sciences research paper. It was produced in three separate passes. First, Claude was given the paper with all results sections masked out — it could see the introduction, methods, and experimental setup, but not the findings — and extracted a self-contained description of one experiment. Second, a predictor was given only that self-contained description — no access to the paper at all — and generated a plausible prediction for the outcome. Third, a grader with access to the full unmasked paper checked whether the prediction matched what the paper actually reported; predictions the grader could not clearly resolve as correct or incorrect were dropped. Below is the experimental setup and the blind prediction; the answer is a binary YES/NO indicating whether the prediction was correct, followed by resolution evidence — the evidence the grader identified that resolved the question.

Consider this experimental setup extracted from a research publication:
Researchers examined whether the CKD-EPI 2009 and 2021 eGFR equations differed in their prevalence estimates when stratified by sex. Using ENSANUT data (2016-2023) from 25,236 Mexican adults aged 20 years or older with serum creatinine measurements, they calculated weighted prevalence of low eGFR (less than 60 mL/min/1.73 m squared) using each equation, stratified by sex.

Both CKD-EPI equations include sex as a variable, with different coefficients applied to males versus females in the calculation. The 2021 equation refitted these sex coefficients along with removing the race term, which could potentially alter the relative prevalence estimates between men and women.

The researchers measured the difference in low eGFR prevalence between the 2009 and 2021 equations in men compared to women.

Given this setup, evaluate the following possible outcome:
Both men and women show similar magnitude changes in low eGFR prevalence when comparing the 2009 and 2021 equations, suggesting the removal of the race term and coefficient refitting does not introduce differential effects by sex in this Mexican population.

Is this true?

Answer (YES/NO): NO